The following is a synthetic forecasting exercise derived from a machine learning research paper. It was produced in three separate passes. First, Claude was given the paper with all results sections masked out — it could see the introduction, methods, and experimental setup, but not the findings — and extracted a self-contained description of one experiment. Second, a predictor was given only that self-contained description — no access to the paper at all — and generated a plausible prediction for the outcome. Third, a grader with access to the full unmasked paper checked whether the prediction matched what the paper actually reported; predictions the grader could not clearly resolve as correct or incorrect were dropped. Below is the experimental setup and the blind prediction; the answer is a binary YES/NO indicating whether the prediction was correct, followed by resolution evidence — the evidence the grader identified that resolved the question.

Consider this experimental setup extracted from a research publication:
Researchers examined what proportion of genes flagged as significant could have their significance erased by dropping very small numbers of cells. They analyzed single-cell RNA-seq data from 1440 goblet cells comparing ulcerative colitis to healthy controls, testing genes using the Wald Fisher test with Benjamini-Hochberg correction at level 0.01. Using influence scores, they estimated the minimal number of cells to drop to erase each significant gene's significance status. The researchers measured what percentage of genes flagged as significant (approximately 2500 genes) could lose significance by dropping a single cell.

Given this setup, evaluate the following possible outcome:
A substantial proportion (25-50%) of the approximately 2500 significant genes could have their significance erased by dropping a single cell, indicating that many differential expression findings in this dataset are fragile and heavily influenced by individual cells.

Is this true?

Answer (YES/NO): NO